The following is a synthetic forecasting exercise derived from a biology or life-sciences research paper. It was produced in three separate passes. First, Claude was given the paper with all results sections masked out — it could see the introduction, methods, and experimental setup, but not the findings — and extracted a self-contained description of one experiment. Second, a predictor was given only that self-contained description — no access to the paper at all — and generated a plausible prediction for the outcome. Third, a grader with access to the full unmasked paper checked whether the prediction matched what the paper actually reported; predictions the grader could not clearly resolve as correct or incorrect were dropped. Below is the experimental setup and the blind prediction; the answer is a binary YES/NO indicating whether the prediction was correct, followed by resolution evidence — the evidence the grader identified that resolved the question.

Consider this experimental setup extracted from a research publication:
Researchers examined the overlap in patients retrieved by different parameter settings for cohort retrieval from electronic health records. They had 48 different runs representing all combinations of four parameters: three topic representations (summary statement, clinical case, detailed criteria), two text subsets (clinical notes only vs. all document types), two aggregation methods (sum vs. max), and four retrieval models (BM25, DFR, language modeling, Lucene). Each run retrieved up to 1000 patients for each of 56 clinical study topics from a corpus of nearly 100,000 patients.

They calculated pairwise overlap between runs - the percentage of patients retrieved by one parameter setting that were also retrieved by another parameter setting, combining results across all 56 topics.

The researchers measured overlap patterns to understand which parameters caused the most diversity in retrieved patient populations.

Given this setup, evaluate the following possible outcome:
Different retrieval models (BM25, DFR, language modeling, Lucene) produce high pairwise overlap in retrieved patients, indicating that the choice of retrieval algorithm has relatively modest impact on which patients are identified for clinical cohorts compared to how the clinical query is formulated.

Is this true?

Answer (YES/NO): NO